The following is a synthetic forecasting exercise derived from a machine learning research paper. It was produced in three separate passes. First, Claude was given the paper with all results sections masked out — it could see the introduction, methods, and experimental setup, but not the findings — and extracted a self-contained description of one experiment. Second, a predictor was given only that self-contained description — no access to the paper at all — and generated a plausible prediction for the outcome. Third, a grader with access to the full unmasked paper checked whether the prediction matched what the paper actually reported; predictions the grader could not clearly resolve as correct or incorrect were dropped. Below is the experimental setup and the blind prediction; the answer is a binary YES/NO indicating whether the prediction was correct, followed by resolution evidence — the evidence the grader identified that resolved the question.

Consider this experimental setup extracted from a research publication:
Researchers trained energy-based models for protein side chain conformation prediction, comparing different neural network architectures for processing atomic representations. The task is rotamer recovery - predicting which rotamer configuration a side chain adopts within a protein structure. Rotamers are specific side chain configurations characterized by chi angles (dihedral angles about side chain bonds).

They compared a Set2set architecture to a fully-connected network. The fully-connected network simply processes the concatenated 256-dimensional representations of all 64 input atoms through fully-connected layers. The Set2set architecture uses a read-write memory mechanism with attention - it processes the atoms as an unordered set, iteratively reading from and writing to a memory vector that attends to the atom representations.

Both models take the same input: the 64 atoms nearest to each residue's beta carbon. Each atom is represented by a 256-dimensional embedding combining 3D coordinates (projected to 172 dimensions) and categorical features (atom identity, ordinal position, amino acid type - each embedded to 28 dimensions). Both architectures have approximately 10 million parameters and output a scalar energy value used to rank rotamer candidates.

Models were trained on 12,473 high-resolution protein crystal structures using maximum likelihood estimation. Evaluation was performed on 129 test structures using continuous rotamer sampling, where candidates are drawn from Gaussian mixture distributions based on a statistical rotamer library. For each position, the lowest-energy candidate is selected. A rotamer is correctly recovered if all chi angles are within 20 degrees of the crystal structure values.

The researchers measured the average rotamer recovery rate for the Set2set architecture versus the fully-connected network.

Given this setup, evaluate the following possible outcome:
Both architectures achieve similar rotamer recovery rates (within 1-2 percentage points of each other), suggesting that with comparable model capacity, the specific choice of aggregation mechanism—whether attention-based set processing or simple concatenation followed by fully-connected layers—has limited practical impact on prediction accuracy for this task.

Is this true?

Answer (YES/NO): NO